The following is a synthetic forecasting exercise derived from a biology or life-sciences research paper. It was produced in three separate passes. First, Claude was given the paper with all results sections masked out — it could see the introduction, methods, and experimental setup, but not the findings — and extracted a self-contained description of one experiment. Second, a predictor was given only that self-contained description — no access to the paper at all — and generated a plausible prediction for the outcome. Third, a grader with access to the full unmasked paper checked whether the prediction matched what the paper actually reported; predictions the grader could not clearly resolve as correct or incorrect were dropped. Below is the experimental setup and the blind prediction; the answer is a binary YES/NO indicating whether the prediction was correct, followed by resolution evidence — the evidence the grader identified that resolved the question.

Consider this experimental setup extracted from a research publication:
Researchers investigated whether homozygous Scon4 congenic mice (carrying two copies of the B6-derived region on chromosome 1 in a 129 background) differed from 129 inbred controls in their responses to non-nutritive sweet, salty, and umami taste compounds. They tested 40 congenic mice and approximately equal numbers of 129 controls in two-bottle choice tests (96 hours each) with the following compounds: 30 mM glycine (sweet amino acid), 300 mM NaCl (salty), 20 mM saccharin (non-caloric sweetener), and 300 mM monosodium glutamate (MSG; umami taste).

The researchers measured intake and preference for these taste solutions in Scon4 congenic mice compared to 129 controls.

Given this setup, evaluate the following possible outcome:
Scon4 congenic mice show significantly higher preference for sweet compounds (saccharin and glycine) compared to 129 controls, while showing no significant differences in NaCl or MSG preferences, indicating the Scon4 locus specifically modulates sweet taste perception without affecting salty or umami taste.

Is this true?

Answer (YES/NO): NO